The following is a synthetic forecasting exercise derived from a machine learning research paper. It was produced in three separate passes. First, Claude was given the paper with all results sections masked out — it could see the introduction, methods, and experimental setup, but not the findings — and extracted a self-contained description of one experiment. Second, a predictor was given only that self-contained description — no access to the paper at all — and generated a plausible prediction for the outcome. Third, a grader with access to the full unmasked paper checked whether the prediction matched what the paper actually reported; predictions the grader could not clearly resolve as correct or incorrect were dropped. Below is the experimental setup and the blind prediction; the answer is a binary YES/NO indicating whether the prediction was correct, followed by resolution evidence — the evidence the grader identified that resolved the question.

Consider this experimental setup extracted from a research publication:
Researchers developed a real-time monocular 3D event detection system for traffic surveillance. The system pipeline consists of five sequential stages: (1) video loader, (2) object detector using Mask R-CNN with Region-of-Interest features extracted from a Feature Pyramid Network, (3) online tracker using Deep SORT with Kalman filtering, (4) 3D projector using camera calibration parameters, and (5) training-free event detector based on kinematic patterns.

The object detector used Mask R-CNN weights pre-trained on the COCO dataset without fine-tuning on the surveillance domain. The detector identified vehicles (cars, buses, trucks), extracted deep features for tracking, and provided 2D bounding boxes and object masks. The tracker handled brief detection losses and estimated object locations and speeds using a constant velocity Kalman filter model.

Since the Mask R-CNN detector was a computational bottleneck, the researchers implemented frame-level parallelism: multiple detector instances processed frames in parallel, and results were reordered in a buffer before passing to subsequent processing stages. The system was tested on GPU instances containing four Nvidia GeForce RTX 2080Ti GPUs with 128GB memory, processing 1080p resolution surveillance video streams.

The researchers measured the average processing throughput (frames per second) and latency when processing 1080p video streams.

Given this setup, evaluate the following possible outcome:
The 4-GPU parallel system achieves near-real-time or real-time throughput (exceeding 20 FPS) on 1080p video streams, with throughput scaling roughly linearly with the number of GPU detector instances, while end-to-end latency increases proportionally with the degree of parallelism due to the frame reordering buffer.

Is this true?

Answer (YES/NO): NO